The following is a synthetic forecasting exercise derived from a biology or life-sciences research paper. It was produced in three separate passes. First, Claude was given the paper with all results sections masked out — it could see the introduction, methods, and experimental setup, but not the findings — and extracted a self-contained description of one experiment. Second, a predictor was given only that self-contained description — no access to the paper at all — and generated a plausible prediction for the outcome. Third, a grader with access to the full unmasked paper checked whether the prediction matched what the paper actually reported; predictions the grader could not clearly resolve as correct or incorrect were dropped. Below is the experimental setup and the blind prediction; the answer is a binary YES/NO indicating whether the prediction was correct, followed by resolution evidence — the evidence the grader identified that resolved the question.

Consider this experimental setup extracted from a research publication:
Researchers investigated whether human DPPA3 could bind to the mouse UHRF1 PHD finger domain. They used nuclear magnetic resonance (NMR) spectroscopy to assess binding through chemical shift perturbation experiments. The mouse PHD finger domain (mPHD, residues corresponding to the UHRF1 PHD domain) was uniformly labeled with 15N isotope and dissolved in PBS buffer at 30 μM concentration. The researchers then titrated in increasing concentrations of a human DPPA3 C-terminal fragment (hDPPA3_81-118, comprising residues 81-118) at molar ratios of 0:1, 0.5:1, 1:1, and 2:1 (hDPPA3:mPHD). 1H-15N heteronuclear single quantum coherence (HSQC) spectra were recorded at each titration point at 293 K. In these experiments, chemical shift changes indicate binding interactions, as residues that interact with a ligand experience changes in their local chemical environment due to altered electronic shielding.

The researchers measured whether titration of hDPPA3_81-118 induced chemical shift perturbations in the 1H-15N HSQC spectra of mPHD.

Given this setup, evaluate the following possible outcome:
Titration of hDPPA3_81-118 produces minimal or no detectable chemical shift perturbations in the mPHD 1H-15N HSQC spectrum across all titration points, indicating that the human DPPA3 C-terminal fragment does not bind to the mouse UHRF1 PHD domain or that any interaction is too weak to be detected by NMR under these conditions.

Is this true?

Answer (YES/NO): NO